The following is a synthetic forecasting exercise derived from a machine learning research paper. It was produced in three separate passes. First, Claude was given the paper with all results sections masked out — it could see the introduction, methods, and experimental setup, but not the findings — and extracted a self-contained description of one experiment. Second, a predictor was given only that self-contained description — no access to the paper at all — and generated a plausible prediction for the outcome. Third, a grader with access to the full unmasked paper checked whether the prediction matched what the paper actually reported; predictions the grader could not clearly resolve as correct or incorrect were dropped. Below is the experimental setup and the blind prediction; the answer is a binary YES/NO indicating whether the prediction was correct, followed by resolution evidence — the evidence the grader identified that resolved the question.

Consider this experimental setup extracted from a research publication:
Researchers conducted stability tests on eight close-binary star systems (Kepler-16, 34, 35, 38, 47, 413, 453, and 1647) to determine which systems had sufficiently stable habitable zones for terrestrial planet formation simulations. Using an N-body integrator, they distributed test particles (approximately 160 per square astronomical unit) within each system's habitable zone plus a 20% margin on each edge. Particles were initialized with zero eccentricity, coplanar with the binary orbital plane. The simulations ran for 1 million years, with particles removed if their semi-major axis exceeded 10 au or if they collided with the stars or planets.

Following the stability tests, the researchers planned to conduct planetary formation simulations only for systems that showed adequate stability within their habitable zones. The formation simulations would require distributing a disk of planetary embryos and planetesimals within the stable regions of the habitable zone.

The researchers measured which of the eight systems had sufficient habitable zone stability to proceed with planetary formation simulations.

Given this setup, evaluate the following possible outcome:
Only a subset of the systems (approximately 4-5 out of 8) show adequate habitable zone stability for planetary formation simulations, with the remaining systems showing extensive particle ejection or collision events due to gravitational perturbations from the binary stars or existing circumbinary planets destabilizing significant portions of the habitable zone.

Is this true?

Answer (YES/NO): YES